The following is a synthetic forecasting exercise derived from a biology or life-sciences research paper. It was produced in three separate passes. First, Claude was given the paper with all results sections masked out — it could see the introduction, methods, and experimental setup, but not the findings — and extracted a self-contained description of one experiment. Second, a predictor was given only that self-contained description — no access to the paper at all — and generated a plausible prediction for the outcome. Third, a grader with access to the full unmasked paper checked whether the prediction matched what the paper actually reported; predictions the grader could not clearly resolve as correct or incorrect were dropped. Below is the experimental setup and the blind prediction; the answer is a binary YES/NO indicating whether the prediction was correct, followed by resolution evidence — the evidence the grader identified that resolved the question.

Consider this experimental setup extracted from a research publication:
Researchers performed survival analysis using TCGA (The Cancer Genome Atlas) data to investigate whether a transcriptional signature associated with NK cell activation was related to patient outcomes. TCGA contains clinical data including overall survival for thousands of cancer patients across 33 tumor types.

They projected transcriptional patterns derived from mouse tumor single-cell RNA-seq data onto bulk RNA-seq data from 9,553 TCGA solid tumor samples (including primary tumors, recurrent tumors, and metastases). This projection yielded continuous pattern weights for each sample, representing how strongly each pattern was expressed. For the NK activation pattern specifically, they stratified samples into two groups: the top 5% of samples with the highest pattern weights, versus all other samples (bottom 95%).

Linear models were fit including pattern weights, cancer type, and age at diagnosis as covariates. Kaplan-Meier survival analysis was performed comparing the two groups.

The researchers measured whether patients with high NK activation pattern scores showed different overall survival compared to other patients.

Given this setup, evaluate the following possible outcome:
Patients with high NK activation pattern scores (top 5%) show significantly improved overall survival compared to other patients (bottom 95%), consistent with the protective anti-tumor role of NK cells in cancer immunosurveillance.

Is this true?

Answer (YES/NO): YES